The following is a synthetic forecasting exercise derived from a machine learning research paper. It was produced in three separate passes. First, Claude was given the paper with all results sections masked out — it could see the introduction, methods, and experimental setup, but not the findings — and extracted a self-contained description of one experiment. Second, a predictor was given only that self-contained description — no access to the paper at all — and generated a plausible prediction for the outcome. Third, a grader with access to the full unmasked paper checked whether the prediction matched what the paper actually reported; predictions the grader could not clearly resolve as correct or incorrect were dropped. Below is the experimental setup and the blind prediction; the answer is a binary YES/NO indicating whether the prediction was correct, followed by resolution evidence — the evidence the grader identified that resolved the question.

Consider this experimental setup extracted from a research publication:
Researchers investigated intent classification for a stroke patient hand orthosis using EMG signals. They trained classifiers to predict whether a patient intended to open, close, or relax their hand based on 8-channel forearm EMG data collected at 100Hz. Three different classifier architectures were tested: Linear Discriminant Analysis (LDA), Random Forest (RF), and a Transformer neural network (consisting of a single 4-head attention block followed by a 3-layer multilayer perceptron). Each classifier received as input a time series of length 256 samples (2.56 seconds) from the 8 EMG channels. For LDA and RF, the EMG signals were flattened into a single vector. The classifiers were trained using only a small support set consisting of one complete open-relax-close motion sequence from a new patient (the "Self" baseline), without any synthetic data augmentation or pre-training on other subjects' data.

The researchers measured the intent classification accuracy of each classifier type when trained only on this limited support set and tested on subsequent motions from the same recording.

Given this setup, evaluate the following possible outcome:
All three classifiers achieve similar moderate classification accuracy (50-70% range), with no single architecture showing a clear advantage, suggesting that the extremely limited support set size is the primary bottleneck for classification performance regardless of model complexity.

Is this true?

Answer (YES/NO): NO